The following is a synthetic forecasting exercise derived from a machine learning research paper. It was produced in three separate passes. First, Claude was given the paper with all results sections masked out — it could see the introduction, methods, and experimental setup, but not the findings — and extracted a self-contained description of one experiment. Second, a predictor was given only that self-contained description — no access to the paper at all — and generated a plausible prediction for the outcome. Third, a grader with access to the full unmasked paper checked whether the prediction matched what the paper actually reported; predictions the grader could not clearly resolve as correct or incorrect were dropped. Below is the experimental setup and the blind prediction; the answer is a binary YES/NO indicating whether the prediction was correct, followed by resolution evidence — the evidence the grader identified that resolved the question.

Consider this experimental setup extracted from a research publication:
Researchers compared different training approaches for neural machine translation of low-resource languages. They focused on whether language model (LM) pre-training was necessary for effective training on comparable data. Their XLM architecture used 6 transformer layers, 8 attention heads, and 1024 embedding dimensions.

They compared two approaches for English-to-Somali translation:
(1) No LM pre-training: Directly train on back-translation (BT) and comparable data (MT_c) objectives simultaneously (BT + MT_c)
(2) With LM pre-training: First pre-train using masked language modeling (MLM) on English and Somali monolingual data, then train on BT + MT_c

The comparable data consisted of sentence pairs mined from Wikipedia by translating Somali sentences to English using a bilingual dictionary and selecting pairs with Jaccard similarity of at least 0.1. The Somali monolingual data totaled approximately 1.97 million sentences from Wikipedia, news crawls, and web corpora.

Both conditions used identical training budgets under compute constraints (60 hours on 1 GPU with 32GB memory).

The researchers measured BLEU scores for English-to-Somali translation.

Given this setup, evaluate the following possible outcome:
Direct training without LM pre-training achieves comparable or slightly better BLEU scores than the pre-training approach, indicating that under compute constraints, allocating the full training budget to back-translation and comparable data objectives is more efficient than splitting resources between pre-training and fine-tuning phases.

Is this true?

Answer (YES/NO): NO